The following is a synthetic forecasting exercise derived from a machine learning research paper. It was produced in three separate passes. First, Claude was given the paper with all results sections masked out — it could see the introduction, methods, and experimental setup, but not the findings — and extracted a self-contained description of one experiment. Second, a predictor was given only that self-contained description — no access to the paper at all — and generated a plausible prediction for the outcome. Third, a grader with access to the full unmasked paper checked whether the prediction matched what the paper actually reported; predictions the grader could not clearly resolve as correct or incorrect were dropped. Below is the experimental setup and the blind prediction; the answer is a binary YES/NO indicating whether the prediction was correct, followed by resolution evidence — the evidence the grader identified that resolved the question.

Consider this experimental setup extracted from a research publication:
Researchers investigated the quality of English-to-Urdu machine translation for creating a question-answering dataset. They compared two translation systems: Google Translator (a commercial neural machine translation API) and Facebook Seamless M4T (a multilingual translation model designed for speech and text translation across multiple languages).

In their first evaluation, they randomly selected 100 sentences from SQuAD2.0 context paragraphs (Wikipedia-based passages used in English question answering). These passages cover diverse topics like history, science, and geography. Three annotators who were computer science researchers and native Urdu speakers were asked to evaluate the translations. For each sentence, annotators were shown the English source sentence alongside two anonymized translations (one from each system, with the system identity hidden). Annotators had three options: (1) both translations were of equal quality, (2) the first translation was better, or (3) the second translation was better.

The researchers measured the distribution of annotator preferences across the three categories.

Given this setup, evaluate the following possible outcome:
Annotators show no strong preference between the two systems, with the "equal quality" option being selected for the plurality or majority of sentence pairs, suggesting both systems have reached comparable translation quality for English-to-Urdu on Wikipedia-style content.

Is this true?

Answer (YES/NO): NO